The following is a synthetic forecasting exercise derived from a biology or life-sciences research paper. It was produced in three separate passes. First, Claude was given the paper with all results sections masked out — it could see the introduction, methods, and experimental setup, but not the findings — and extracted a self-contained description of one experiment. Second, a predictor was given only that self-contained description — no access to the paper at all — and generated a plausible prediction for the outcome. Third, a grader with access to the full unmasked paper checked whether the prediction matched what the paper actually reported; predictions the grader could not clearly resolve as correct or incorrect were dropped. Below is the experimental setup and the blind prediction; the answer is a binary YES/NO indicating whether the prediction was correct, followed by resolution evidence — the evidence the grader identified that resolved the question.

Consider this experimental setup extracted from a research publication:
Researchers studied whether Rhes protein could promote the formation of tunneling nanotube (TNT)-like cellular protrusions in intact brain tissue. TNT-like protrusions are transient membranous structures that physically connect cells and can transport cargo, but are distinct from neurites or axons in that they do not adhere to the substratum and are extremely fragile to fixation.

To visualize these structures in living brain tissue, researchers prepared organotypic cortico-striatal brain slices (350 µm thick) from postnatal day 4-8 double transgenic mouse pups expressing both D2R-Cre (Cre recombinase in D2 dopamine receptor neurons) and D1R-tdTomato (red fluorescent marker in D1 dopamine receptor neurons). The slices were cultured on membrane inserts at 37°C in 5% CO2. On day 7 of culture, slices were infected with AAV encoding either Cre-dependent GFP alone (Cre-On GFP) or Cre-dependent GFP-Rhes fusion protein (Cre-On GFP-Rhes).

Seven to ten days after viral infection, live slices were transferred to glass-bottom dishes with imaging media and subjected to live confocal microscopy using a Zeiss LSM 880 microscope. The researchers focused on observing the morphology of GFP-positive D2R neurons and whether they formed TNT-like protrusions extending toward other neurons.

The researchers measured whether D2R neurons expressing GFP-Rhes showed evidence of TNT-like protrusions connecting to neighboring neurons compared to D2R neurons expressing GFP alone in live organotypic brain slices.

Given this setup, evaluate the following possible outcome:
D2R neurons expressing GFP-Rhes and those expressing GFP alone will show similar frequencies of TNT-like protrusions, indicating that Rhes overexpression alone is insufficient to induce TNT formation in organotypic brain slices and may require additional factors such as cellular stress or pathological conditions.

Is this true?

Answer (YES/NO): NO